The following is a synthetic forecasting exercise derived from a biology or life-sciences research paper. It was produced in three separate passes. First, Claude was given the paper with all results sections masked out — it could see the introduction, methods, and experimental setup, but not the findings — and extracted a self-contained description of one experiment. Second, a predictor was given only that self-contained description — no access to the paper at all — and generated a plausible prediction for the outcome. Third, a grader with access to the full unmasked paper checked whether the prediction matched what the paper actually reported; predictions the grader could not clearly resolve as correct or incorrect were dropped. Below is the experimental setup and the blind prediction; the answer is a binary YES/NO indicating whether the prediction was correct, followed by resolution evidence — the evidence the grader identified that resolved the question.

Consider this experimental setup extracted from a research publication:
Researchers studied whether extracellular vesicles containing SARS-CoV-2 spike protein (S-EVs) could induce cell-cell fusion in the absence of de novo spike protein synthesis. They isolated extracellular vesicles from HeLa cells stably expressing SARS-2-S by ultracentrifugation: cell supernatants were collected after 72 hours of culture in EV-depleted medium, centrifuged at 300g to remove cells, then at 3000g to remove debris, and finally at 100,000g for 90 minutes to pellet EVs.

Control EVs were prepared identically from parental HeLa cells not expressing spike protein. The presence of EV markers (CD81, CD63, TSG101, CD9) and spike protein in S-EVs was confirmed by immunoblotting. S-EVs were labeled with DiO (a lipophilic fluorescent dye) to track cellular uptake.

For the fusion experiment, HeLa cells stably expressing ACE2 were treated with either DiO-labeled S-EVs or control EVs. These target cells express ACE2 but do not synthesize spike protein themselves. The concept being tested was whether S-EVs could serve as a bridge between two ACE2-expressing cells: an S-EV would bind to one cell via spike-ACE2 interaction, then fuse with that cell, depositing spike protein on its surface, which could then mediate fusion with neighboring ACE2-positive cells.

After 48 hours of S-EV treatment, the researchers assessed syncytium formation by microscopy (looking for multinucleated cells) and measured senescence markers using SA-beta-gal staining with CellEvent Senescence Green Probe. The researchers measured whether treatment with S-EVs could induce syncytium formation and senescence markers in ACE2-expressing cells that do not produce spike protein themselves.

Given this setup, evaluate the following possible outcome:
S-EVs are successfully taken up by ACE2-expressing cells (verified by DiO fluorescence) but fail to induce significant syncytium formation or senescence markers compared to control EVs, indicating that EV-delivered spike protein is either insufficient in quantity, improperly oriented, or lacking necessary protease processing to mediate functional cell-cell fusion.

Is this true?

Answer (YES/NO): NO